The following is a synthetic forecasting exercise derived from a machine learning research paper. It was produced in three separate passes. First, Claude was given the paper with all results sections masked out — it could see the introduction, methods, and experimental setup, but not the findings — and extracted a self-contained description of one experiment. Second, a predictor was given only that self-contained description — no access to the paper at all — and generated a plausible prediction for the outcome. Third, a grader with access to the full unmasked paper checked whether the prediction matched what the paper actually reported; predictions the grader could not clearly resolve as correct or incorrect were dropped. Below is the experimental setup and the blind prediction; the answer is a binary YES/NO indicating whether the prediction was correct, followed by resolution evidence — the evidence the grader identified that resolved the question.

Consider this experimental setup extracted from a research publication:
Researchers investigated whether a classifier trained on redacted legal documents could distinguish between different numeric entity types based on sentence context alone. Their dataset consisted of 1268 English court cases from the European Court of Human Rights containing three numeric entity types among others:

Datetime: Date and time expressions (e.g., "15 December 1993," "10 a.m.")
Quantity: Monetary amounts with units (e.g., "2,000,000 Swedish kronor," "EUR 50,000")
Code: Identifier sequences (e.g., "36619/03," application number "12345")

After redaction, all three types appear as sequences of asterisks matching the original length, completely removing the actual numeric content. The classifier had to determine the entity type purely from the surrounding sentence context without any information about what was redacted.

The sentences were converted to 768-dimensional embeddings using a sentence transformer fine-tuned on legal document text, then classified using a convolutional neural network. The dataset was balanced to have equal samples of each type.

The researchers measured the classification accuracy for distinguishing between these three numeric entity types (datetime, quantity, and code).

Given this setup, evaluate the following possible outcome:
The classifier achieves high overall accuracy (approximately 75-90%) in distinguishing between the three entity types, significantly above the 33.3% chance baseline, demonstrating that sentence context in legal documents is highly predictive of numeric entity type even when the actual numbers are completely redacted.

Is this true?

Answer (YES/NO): NO